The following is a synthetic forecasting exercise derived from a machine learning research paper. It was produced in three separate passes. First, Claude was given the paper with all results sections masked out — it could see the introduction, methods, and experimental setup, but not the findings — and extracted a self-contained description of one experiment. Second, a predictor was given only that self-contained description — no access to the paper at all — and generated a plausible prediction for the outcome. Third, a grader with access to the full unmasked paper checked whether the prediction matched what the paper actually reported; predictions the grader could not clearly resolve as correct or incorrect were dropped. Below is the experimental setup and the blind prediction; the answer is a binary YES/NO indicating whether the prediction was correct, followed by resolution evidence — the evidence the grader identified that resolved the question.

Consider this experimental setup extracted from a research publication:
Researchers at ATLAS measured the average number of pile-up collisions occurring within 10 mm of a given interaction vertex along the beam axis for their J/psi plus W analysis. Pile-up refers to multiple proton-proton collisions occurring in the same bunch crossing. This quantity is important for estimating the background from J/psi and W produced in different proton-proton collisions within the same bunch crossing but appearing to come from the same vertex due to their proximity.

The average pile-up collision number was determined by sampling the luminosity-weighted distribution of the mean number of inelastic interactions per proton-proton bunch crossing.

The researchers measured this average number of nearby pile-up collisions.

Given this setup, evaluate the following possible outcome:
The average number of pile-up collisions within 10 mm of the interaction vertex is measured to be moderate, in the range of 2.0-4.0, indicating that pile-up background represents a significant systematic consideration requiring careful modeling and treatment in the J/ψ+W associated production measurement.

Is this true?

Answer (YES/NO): YES